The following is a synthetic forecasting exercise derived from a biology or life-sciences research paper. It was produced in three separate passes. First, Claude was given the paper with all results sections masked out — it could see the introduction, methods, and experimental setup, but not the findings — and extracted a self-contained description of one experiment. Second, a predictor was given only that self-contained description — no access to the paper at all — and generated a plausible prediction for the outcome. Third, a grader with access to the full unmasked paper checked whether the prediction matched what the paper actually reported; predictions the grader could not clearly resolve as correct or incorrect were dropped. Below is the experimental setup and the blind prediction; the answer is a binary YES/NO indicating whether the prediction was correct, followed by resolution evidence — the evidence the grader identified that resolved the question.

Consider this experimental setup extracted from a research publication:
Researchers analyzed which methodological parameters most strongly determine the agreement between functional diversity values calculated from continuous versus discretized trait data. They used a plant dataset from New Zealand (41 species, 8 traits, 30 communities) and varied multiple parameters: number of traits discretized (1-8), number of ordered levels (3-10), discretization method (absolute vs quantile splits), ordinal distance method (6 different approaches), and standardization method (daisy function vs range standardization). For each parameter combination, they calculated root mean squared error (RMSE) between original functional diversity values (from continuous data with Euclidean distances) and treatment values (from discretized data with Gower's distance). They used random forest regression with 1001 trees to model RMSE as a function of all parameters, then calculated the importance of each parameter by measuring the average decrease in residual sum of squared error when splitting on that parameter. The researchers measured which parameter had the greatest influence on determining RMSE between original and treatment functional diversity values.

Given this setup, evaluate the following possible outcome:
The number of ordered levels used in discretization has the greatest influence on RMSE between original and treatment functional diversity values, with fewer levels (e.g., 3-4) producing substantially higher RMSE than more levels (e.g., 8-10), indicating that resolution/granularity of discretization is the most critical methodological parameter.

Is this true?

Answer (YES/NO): NO